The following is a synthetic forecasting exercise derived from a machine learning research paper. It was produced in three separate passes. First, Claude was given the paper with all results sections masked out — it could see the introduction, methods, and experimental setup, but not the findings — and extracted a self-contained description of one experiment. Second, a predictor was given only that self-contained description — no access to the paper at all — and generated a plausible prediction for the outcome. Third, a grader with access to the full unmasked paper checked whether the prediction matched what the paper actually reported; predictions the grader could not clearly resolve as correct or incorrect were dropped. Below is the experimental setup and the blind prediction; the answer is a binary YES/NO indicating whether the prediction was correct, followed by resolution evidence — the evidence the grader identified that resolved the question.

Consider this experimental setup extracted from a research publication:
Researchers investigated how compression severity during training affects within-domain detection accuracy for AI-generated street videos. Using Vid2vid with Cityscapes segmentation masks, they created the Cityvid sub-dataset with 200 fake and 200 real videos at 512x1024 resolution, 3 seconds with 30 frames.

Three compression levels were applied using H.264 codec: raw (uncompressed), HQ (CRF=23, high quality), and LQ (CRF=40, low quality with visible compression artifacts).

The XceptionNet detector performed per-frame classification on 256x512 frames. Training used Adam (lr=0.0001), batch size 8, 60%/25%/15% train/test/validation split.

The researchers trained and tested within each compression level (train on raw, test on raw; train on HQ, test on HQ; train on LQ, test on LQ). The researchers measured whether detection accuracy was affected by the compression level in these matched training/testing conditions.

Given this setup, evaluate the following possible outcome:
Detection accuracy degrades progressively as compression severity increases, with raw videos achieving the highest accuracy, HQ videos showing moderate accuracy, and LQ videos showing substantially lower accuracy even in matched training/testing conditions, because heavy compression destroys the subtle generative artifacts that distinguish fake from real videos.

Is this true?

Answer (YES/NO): NO